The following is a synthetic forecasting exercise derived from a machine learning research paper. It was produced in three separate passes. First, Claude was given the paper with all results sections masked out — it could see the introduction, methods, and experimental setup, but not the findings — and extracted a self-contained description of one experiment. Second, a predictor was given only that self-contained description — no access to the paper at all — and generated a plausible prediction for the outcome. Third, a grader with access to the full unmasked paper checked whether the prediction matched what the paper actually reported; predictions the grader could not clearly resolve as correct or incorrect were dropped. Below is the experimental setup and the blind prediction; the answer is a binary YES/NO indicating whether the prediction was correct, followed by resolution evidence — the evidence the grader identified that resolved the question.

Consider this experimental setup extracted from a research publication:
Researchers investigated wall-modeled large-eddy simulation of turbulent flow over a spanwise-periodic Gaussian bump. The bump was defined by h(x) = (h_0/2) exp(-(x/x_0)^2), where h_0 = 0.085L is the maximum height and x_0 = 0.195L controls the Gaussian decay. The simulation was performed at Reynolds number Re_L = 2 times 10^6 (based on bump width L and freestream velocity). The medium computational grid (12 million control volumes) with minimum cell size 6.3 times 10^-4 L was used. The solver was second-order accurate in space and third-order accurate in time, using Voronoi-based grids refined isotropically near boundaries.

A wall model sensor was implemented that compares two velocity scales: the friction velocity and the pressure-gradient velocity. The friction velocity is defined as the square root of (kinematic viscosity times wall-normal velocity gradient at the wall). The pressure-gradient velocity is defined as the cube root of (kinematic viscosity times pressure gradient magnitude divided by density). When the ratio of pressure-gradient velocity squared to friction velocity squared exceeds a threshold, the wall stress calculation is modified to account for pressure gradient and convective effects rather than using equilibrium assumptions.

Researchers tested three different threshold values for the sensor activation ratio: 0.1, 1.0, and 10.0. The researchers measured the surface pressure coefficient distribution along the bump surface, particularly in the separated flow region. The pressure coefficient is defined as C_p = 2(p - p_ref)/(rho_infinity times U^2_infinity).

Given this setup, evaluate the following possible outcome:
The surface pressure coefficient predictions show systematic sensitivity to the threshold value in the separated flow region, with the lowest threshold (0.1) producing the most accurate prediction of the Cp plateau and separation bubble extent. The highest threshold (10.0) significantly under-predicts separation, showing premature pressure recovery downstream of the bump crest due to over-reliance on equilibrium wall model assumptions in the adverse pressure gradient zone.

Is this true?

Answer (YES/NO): YES